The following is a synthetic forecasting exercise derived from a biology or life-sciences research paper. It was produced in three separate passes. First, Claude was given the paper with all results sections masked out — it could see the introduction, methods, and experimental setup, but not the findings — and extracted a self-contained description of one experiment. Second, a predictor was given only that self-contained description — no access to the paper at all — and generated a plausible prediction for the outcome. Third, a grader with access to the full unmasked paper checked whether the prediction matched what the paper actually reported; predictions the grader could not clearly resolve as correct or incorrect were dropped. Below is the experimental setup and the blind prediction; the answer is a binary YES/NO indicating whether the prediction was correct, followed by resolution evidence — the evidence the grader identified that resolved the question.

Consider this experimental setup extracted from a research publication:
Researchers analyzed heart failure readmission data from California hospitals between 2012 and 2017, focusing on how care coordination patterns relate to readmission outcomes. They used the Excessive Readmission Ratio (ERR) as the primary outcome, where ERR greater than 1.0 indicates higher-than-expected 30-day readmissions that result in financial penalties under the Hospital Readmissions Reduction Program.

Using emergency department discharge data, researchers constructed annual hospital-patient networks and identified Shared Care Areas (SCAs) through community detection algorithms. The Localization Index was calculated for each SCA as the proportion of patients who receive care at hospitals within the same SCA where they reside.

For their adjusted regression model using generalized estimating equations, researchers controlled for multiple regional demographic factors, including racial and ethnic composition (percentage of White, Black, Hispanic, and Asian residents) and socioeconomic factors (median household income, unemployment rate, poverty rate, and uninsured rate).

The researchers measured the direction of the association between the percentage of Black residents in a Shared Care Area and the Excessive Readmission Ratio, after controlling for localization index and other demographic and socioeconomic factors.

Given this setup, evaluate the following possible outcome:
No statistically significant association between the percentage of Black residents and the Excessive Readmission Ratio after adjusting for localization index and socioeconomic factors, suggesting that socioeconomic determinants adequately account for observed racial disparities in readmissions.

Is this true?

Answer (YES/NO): NO